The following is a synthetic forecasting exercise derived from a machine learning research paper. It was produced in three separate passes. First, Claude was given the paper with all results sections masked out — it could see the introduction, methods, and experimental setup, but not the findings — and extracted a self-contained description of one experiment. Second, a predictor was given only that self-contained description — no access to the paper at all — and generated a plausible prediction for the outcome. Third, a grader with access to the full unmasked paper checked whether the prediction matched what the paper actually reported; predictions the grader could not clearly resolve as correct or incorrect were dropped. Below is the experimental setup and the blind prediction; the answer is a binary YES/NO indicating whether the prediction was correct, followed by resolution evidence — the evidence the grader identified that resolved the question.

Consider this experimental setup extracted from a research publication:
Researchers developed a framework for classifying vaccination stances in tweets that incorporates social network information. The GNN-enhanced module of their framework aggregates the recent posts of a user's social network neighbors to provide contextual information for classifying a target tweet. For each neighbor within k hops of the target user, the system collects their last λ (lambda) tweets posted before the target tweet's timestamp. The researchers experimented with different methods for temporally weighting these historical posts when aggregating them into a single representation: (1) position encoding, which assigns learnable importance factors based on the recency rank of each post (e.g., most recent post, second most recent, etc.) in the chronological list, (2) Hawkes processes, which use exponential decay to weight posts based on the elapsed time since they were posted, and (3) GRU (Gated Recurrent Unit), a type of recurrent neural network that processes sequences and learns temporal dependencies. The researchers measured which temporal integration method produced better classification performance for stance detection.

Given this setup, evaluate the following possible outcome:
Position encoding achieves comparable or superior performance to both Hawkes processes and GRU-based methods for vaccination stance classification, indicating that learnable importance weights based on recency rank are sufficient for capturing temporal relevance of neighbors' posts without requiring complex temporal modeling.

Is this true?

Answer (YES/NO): YES